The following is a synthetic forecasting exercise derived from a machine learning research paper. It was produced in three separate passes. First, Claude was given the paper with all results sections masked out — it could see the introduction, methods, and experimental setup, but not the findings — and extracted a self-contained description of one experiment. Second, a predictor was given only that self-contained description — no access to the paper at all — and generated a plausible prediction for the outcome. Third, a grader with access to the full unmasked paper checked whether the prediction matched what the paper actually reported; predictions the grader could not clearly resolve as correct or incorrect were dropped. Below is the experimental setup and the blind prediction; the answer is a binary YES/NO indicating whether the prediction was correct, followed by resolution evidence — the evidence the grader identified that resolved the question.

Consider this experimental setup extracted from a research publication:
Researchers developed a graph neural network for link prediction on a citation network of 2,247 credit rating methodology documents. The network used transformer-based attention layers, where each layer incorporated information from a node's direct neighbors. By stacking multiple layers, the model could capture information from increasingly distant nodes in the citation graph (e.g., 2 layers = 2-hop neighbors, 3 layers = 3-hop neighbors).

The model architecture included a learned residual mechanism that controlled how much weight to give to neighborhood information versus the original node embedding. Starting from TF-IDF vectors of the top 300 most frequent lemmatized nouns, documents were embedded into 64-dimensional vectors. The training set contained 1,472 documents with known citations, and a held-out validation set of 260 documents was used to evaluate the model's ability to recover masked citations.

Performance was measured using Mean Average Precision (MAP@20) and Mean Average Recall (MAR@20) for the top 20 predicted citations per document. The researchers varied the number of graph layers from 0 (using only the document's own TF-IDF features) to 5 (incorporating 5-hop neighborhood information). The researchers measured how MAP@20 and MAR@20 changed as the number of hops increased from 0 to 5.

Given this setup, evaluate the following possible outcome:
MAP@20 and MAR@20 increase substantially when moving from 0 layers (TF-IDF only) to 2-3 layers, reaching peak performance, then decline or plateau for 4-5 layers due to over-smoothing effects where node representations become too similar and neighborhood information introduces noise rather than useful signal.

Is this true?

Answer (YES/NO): NO